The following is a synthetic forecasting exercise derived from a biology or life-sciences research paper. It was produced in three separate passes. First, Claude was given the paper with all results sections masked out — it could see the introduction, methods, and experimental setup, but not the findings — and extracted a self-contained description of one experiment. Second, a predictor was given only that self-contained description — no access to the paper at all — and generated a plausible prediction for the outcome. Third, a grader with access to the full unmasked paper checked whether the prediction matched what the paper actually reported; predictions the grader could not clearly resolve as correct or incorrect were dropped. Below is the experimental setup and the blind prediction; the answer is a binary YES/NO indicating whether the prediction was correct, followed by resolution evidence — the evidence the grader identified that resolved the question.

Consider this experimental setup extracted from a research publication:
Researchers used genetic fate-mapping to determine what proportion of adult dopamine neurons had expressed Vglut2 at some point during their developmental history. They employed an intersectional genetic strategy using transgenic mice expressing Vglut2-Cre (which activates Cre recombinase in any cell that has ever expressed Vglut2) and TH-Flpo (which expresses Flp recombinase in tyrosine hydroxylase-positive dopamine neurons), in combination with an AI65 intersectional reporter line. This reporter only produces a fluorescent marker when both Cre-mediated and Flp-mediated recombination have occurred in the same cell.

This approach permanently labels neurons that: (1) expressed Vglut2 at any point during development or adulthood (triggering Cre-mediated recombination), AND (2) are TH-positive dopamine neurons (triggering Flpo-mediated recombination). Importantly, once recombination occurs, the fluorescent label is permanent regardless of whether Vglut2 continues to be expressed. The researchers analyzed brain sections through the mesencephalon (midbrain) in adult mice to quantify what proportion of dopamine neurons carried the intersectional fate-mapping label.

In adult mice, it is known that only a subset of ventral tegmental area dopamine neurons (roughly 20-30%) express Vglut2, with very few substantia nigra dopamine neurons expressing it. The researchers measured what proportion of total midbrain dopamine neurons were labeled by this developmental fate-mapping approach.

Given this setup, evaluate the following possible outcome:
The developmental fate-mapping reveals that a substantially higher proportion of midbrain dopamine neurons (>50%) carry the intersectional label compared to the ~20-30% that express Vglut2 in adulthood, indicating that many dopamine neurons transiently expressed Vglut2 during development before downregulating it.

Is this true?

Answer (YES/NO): YES